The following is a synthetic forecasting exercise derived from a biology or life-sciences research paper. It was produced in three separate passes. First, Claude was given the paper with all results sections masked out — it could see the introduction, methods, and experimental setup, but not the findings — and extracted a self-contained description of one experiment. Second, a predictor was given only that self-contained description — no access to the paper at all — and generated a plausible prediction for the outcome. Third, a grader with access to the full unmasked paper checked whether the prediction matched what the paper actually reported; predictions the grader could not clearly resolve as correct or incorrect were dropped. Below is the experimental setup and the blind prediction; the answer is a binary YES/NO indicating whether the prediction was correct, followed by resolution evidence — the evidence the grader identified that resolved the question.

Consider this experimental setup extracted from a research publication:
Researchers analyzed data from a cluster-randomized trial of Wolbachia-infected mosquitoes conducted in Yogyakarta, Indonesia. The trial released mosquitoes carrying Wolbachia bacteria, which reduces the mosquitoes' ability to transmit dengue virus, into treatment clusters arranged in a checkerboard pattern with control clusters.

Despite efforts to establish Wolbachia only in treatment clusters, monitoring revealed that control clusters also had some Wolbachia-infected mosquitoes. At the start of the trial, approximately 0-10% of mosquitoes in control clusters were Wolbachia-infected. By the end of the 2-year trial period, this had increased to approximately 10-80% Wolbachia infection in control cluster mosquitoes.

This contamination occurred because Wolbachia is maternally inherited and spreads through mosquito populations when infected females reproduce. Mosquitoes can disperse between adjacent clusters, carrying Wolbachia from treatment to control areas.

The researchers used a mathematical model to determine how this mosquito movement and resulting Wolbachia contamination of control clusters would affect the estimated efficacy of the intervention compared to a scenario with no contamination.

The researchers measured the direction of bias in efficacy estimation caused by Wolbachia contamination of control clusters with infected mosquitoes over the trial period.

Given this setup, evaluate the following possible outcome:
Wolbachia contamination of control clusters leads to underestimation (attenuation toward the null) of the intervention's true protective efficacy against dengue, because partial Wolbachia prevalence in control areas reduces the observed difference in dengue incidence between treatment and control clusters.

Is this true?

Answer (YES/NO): YES